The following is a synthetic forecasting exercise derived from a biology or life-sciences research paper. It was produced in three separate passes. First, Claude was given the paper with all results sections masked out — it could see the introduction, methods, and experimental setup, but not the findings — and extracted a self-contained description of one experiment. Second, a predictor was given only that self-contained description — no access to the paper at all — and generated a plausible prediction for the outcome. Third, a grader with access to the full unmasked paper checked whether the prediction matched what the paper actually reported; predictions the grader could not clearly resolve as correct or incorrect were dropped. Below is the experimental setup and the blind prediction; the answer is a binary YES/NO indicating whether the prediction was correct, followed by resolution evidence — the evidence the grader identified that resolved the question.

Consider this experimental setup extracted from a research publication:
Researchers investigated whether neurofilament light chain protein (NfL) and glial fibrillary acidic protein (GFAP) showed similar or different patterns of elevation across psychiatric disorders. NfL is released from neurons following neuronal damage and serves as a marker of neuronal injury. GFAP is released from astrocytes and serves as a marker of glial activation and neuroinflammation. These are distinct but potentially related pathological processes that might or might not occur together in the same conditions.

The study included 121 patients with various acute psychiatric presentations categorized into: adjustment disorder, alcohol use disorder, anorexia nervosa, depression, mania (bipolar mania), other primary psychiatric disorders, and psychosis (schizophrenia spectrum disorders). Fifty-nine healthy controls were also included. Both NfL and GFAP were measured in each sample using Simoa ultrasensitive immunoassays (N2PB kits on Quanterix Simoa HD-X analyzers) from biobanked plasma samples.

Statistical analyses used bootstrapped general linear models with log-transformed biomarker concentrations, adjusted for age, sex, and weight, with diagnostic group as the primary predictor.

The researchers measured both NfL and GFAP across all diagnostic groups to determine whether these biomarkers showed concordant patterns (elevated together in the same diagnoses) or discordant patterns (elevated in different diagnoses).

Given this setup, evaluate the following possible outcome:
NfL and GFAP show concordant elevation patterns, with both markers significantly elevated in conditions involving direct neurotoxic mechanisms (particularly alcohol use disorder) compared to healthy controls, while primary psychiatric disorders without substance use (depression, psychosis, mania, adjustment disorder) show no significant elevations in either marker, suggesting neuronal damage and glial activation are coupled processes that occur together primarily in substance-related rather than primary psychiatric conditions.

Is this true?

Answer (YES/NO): NO